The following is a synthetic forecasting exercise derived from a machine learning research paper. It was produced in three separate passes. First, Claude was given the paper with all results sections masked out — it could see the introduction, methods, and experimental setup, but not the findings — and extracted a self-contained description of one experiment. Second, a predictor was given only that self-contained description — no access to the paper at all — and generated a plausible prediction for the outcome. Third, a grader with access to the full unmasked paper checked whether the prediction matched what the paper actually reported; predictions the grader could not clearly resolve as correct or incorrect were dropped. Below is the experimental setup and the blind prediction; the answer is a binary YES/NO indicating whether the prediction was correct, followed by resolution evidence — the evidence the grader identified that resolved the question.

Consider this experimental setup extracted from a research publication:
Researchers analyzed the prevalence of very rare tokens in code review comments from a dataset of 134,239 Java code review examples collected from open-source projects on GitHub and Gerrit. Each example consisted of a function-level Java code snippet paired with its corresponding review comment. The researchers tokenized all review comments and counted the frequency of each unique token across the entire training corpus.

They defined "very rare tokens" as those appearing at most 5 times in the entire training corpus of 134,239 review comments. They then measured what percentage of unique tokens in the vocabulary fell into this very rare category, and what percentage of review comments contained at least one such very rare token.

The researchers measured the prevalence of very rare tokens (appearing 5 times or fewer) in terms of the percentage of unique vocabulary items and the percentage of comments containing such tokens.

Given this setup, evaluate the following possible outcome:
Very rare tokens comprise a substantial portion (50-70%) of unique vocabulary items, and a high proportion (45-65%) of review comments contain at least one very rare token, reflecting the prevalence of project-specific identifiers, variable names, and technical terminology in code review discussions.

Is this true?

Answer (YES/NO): NO